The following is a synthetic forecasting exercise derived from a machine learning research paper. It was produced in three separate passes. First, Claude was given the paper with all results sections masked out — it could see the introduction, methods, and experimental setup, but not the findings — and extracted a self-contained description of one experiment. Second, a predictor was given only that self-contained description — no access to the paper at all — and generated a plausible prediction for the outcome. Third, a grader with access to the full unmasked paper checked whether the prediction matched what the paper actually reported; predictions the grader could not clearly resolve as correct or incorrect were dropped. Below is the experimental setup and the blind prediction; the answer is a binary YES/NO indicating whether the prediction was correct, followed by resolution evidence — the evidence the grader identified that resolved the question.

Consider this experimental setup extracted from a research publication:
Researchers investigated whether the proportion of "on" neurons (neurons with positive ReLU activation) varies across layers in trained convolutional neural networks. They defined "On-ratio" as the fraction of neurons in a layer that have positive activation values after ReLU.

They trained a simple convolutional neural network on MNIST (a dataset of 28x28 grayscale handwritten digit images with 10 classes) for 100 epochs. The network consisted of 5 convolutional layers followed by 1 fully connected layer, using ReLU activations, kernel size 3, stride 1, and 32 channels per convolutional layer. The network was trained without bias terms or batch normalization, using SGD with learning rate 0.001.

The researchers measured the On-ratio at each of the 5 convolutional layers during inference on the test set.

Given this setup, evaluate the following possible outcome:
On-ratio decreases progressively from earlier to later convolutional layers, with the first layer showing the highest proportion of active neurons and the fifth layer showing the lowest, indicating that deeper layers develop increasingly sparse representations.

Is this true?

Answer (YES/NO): NO